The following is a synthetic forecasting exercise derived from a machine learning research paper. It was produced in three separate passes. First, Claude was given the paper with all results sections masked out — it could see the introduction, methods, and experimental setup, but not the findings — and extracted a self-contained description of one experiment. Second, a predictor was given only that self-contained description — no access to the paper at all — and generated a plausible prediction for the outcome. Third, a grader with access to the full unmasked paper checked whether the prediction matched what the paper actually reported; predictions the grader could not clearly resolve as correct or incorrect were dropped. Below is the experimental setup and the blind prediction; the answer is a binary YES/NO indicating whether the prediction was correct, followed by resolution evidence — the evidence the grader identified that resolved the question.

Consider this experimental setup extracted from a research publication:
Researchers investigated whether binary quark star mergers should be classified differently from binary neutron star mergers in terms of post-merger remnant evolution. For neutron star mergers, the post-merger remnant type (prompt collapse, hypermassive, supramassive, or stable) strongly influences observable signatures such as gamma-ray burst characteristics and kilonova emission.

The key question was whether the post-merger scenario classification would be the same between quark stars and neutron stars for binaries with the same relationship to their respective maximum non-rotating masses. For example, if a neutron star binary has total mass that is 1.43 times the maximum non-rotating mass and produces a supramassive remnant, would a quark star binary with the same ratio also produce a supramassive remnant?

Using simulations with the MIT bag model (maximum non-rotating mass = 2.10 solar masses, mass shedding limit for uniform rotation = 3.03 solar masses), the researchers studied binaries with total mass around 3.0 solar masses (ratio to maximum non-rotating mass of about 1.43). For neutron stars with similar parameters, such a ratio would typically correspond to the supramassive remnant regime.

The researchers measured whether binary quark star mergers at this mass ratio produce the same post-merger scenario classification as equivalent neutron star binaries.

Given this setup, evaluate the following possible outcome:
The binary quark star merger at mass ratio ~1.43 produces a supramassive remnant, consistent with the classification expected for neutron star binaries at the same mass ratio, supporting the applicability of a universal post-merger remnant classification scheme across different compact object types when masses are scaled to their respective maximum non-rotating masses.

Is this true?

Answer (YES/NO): NO